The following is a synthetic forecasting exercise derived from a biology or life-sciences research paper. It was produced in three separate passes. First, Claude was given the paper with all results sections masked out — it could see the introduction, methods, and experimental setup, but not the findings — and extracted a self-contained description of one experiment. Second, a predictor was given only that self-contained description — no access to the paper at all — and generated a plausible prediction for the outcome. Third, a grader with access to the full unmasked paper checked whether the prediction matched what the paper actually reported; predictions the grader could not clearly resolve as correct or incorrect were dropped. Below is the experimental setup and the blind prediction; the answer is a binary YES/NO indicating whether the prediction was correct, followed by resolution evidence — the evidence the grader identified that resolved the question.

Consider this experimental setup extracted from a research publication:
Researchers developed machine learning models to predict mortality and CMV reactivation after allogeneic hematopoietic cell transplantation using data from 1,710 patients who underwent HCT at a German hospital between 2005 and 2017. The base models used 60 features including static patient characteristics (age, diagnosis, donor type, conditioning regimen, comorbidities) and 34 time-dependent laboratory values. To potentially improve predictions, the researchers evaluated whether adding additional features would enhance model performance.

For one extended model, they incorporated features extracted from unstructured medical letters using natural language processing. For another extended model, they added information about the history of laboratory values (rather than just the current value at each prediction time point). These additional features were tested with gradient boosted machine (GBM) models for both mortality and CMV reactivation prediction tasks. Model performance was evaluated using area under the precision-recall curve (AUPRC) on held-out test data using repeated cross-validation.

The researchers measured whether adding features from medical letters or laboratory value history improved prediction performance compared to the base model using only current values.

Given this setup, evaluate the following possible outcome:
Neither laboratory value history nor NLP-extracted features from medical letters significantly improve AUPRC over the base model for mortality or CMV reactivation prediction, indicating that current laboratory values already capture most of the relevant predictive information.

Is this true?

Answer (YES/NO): YES